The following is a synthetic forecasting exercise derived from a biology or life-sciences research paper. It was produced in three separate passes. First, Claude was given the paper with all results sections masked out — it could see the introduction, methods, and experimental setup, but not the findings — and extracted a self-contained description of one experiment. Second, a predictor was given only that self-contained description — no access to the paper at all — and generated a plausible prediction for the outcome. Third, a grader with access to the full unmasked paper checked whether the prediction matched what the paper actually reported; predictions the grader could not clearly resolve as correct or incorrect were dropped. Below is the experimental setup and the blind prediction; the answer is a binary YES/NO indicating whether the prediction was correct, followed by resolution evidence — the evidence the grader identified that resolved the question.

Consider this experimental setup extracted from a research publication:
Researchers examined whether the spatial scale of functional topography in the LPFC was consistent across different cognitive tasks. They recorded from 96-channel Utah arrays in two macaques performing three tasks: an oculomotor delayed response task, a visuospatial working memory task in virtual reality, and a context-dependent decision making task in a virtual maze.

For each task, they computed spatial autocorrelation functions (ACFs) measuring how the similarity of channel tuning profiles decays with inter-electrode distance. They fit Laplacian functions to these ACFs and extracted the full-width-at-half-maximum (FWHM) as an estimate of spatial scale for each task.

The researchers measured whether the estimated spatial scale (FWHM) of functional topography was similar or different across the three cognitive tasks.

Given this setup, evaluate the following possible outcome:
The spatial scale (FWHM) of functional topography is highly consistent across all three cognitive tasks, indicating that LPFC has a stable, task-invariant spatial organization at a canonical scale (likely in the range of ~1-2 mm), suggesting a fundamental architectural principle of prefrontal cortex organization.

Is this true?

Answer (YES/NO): NO